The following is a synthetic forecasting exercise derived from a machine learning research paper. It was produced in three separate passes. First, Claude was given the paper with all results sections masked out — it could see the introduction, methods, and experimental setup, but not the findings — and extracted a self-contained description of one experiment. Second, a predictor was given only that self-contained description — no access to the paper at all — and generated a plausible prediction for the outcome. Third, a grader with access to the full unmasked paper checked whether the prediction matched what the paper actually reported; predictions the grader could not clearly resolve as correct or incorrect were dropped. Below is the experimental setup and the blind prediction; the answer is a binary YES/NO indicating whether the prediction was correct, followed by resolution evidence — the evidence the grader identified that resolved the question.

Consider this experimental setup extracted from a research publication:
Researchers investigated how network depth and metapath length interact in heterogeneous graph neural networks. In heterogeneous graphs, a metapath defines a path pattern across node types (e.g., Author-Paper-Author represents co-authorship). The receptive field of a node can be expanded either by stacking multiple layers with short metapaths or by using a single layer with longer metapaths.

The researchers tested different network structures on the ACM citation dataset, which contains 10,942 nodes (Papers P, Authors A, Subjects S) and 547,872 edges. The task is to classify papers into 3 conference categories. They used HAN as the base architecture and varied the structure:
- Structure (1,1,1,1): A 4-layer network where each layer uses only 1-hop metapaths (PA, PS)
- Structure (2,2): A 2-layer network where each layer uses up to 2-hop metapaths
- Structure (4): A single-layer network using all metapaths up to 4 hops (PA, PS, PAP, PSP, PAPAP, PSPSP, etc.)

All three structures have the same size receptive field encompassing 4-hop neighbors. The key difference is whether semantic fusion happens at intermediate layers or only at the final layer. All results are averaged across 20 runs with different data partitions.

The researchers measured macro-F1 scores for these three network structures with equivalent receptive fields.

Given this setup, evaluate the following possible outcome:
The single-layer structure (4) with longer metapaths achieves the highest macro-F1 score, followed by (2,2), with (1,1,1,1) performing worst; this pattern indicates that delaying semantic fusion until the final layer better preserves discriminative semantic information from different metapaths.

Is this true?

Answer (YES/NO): YES